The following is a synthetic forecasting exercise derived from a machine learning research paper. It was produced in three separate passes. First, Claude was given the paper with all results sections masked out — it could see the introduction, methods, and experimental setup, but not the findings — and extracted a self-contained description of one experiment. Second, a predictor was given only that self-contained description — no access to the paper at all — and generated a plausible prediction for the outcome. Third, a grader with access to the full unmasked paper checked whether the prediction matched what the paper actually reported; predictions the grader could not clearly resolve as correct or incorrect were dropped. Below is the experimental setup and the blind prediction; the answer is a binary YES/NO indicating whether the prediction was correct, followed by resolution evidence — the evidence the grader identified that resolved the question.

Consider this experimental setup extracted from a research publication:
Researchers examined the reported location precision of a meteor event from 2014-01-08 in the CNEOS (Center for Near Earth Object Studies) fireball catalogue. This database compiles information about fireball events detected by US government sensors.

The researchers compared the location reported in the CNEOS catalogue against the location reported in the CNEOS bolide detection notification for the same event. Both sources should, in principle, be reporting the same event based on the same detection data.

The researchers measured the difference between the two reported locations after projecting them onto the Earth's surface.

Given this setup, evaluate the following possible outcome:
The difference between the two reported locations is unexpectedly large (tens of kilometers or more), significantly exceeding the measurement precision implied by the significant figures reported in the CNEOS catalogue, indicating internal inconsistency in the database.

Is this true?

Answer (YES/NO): YES